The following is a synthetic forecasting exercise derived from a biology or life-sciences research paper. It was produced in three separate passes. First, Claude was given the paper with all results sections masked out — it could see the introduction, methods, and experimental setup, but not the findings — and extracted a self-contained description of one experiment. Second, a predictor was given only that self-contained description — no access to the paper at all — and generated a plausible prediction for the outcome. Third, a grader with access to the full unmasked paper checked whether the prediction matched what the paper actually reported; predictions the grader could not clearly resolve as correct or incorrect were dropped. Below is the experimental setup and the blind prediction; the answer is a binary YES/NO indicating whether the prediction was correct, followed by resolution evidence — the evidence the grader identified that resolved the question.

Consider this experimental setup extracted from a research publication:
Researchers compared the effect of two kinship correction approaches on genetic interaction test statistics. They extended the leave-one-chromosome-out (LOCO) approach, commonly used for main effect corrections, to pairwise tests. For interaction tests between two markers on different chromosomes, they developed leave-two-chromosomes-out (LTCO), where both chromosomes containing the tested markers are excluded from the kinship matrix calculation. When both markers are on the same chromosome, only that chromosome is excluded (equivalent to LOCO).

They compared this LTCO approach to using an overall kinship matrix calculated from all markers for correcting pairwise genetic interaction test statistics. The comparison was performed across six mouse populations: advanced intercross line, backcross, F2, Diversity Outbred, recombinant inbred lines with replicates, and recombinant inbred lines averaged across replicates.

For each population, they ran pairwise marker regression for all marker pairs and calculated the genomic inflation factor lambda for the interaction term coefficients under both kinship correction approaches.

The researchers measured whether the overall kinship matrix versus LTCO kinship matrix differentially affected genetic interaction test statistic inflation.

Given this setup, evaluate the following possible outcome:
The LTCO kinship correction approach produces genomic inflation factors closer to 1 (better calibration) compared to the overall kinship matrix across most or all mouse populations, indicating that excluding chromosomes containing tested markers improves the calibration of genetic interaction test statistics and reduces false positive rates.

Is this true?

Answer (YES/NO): NO